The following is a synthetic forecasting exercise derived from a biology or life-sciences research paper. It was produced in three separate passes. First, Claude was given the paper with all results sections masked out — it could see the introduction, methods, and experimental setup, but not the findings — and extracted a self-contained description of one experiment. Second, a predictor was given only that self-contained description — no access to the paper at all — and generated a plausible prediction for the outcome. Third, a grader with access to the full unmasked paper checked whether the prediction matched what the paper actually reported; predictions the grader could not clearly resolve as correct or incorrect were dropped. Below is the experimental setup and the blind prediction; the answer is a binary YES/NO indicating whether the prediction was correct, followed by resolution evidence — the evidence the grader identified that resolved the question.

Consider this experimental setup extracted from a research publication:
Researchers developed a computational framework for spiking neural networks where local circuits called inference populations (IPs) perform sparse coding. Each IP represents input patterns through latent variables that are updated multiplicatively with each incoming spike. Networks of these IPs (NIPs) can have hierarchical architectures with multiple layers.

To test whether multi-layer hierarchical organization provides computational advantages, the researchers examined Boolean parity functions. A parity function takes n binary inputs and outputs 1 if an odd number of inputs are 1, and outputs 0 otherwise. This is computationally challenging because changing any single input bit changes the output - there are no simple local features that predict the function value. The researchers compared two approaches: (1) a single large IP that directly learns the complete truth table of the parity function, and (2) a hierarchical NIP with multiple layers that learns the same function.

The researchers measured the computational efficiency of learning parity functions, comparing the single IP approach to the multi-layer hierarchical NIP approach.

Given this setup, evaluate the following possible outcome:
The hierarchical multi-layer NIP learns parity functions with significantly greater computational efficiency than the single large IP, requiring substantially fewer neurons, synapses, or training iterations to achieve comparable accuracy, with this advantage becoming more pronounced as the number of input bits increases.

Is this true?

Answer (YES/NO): YES